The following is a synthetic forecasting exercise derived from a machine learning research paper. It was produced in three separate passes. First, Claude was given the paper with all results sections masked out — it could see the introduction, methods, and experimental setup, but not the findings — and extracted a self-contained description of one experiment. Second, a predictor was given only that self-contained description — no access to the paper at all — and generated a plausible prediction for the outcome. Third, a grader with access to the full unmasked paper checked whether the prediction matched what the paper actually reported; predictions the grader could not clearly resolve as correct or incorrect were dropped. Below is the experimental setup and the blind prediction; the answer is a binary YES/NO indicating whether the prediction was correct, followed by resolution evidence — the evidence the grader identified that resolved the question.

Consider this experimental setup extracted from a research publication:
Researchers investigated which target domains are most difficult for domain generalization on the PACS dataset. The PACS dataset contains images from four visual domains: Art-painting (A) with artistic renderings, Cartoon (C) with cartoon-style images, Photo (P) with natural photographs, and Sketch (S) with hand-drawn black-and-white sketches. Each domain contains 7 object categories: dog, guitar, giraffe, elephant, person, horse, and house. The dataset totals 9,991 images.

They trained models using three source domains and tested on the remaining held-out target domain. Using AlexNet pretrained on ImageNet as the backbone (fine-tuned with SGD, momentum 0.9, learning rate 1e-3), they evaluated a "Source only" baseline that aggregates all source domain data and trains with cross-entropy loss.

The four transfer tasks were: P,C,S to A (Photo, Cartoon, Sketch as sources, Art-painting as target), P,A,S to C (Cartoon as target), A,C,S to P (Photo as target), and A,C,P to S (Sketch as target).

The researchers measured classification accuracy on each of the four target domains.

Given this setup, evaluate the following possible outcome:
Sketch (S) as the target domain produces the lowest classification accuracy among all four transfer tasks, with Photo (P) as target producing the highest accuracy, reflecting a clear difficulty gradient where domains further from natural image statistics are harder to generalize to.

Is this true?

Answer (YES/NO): YES